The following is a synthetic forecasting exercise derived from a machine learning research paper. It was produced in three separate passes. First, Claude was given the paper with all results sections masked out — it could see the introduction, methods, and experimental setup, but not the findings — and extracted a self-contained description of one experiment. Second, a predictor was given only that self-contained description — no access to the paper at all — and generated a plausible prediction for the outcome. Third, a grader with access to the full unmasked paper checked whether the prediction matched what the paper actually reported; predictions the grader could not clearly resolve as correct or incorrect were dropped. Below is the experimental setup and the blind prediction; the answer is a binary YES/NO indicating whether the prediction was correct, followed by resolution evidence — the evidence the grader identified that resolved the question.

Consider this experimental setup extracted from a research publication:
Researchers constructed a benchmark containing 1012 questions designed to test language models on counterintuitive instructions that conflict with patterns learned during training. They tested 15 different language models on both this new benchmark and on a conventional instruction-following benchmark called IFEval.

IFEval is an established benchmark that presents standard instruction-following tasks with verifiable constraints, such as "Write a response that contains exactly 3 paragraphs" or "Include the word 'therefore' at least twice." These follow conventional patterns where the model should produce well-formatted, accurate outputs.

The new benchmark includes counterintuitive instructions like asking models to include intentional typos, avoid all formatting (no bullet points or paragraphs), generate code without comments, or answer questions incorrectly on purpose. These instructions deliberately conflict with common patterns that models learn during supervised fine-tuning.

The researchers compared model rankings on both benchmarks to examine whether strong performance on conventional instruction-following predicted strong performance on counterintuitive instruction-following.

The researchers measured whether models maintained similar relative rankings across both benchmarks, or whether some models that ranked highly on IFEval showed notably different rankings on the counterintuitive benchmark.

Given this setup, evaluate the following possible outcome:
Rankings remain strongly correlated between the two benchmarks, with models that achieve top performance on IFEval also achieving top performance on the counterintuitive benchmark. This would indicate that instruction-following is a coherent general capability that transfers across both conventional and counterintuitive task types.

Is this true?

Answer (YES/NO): NO